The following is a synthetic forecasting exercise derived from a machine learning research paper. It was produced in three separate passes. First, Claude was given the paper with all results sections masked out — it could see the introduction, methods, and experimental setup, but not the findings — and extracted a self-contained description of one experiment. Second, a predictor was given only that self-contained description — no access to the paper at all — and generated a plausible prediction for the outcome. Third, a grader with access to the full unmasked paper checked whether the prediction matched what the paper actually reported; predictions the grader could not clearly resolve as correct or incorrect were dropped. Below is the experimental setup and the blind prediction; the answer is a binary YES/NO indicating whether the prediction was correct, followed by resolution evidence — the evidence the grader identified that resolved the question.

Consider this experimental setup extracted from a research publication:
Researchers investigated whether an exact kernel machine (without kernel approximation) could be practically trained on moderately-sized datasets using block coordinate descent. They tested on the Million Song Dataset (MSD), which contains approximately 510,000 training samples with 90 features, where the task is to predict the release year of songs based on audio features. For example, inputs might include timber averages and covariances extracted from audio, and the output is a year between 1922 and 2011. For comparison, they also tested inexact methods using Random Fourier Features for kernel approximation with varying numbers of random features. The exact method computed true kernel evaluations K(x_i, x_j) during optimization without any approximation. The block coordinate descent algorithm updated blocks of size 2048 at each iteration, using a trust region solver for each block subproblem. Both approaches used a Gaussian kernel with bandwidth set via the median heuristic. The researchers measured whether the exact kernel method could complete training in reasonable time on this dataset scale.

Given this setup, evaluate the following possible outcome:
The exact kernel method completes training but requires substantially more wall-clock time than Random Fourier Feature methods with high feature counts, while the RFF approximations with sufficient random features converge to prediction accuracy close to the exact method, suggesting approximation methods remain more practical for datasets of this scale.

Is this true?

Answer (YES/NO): NO